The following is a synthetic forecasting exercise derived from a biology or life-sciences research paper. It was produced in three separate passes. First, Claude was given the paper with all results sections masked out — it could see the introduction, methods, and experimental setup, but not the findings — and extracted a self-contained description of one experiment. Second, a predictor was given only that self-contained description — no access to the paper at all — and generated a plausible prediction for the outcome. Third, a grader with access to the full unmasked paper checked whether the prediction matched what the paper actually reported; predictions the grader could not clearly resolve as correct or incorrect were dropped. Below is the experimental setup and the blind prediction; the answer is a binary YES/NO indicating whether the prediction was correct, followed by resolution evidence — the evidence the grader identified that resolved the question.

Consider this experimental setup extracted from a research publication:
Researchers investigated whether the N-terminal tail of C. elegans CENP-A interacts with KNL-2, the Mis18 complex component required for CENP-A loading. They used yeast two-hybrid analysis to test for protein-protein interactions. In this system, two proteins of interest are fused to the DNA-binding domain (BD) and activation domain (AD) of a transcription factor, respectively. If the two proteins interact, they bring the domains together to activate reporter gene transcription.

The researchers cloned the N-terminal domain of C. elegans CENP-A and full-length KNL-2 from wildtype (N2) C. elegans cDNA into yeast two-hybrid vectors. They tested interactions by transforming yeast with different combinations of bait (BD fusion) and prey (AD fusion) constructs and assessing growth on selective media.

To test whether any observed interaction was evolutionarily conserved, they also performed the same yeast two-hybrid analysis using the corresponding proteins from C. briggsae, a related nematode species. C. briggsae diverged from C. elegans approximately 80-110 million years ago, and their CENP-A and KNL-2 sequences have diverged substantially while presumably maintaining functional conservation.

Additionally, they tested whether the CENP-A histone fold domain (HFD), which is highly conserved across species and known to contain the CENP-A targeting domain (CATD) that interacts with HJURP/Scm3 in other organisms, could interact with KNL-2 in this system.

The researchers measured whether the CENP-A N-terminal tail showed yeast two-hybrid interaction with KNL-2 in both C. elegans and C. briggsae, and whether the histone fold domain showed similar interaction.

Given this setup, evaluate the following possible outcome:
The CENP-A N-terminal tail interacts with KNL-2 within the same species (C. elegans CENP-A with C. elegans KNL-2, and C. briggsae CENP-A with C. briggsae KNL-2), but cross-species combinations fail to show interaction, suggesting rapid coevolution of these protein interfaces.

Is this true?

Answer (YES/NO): YES